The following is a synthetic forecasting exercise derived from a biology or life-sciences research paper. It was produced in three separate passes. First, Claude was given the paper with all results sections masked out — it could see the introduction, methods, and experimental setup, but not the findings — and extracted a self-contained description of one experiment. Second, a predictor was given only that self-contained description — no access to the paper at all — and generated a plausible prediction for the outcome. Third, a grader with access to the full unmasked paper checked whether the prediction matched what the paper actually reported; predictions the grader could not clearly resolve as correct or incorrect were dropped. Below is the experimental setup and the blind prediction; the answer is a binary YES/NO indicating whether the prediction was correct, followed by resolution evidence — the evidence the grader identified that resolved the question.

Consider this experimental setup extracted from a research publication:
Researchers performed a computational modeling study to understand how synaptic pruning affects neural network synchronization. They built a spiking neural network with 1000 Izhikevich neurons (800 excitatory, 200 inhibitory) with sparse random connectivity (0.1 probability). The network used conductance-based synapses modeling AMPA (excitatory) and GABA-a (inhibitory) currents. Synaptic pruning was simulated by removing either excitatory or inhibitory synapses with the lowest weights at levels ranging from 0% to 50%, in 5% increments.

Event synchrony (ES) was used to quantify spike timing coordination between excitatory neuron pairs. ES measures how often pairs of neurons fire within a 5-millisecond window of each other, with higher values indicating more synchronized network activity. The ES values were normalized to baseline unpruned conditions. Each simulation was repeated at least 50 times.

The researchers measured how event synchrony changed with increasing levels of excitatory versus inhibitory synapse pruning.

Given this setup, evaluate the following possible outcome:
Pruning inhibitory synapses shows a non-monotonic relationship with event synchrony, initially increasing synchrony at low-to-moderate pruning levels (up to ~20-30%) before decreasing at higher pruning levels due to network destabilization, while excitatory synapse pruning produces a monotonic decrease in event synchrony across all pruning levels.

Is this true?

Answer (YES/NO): NO